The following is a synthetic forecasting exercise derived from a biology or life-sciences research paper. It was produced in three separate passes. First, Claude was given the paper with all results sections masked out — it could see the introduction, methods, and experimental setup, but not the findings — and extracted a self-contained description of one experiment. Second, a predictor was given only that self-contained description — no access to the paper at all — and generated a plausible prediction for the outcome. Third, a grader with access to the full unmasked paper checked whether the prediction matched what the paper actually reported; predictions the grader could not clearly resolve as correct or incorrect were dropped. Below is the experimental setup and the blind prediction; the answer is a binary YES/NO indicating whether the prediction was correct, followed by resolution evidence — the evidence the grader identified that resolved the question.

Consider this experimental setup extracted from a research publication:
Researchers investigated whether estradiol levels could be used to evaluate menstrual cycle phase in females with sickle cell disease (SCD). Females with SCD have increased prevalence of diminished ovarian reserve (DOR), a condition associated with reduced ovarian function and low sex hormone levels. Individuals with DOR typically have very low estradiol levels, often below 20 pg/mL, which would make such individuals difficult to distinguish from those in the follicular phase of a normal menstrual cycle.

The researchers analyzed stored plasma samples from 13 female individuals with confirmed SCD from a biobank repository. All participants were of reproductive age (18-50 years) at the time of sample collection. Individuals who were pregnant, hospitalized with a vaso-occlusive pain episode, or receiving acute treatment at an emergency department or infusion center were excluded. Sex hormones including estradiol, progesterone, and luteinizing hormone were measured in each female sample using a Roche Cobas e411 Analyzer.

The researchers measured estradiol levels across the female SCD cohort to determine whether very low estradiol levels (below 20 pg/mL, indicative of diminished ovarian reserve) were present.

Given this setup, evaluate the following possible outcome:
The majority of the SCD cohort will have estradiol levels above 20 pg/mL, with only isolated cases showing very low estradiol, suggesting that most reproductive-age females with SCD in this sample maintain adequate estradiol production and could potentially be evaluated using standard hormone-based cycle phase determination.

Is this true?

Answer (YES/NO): NO